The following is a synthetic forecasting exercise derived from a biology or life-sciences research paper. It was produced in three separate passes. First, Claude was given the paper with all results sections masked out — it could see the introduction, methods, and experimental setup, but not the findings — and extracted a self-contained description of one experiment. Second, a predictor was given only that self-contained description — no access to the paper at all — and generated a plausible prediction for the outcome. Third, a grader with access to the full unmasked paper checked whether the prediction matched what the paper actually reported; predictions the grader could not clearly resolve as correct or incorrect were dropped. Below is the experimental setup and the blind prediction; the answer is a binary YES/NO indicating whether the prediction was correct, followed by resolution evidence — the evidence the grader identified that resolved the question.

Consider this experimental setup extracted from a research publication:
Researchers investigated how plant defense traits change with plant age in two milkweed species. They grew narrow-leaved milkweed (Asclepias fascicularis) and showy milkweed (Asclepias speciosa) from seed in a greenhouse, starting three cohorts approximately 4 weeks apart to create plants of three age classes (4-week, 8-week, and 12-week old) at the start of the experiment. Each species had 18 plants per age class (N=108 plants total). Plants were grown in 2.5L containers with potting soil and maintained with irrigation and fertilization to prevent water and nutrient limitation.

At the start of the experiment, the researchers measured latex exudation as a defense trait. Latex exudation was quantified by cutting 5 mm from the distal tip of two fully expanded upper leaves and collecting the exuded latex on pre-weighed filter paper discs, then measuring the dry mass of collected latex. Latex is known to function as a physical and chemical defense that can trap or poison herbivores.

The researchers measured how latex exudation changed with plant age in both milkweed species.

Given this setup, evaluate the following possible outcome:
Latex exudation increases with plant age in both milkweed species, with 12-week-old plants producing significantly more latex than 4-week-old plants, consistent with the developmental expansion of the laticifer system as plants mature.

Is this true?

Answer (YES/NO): YES